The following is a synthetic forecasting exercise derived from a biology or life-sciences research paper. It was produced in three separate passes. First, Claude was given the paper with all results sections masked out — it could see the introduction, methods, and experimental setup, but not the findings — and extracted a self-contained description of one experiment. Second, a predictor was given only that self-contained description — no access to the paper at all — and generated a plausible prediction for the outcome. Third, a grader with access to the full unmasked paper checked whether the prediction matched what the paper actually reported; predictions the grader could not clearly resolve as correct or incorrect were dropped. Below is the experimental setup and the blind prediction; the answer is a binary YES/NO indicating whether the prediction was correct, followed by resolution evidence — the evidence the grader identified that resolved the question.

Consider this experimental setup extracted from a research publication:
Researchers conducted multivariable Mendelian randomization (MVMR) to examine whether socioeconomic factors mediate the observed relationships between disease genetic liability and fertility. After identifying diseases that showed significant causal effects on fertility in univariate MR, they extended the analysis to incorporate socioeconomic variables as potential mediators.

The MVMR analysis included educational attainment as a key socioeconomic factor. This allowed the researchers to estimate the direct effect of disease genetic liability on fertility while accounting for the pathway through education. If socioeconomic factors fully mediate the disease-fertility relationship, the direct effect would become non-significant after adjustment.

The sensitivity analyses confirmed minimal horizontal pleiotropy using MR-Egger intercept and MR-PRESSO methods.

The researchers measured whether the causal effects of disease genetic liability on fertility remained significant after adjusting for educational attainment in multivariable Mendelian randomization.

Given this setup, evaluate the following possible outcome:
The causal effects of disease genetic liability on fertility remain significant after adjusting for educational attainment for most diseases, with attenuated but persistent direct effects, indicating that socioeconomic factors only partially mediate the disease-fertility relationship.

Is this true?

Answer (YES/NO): YES